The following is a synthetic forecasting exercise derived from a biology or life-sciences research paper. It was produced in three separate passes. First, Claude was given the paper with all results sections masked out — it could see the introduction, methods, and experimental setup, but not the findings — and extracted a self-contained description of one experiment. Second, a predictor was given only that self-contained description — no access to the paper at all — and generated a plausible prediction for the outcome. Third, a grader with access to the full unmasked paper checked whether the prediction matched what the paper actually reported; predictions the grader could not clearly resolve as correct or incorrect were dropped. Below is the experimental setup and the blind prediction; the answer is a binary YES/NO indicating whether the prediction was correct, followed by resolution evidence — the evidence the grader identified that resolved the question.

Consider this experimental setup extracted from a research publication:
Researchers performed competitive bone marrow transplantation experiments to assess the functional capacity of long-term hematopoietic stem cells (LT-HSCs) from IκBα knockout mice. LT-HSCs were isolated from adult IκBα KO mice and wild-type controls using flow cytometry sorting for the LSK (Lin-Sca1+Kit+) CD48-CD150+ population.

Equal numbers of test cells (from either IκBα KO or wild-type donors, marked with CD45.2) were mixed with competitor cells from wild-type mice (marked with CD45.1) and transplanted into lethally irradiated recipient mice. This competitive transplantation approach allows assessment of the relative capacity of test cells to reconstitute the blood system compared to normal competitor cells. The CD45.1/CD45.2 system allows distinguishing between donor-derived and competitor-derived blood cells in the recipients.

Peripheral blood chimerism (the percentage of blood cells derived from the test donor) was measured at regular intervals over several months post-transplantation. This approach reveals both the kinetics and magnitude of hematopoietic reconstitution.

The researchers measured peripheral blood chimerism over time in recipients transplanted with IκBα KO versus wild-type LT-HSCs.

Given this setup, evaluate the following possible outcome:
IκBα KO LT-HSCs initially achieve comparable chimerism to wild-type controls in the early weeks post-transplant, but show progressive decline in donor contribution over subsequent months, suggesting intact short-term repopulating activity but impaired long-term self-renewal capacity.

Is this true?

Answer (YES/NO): NO